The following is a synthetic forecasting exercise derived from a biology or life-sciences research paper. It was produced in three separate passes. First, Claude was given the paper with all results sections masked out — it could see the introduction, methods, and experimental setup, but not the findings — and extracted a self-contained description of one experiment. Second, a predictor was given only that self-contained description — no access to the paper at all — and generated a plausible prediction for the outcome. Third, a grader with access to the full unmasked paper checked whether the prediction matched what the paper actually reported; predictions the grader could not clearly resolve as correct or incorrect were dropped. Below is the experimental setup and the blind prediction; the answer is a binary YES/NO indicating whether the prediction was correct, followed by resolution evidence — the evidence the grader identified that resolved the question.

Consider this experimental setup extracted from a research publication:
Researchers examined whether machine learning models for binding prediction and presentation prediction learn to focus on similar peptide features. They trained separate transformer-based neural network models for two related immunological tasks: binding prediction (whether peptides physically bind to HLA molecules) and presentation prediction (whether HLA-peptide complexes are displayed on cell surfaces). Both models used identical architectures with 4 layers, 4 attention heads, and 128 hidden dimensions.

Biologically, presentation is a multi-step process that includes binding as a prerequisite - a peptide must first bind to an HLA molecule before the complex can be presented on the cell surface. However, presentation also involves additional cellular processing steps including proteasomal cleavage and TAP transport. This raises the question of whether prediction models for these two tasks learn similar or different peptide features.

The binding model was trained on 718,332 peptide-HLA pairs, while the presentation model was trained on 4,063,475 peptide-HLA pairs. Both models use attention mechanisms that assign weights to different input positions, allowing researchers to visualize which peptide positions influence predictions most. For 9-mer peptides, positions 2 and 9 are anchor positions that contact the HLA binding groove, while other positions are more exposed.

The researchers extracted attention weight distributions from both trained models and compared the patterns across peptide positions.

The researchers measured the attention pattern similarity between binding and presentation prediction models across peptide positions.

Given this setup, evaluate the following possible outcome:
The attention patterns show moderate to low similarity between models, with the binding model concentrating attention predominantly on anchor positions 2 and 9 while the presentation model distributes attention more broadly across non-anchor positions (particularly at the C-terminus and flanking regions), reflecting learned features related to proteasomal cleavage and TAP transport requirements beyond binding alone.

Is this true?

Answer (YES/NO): NO